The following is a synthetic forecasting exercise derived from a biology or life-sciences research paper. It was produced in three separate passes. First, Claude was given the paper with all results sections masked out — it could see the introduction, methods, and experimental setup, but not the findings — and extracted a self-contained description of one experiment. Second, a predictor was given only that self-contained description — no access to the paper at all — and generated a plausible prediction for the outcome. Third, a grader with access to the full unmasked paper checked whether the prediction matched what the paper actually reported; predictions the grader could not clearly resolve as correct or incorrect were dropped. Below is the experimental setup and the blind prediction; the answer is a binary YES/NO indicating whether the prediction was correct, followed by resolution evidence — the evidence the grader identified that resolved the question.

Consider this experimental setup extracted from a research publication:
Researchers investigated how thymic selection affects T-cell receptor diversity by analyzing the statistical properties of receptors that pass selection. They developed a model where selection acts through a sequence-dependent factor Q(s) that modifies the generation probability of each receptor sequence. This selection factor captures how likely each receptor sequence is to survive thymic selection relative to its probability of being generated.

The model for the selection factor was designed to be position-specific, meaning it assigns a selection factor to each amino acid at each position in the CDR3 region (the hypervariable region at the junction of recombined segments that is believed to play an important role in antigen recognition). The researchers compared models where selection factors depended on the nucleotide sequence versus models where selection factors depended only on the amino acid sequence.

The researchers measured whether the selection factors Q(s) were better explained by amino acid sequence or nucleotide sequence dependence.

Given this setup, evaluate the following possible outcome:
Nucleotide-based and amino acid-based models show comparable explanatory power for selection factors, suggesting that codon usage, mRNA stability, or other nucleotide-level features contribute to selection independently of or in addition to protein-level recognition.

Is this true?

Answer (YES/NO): NO